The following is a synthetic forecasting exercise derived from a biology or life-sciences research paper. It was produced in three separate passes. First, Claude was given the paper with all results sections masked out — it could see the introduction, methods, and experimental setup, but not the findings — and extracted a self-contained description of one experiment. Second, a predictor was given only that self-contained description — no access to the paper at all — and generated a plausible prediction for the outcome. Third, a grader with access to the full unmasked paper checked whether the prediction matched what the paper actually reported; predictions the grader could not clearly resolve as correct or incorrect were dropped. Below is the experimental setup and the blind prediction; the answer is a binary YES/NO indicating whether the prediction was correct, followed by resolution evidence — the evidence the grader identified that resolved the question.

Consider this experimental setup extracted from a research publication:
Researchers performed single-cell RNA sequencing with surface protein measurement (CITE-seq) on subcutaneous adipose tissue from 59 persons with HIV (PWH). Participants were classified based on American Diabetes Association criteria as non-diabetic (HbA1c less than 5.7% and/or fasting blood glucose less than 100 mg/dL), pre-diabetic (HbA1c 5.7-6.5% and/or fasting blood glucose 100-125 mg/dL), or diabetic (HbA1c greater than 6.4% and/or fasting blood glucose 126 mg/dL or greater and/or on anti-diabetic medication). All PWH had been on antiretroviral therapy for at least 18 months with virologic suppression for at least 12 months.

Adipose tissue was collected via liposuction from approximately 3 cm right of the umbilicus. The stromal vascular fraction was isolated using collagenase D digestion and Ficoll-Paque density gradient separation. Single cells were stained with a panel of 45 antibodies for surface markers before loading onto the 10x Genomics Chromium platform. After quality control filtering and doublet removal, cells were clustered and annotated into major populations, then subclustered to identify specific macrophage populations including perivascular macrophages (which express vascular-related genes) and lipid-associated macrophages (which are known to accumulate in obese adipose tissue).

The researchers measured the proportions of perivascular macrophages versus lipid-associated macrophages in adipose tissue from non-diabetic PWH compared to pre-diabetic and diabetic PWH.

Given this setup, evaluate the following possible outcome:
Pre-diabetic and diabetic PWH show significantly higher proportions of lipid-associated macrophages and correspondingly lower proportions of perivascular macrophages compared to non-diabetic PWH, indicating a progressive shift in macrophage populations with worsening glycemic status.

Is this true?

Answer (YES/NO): YES